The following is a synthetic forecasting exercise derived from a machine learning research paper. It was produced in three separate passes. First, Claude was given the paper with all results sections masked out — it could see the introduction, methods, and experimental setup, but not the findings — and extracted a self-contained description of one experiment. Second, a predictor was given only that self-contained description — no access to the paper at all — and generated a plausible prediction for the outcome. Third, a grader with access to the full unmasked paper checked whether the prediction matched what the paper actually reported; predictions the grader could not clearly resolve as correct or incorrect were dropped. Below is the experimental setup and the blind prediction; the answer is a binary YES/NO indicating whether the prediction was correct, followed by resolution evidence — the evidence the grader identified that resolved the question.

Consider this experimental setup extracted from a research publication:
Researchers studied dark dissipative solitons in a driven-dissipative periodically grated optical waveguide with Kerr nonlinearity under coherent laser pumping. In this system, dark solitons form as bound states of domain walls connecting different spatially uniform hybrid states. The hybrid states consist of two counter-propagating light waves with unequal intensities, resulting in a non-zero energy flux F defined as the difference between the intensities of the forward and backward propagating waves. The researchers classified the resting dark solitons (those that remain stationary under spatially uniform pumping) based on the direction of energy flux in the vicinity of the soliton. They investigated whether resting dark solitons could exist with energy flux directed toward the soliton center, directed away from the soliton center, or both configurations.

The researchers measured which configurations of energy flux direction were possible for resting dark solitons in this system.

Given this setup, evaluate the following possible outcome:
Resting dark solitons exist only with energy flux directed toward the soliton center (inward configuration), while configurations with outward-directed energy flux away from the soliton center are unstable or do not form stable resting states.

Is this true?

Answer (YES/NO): NO